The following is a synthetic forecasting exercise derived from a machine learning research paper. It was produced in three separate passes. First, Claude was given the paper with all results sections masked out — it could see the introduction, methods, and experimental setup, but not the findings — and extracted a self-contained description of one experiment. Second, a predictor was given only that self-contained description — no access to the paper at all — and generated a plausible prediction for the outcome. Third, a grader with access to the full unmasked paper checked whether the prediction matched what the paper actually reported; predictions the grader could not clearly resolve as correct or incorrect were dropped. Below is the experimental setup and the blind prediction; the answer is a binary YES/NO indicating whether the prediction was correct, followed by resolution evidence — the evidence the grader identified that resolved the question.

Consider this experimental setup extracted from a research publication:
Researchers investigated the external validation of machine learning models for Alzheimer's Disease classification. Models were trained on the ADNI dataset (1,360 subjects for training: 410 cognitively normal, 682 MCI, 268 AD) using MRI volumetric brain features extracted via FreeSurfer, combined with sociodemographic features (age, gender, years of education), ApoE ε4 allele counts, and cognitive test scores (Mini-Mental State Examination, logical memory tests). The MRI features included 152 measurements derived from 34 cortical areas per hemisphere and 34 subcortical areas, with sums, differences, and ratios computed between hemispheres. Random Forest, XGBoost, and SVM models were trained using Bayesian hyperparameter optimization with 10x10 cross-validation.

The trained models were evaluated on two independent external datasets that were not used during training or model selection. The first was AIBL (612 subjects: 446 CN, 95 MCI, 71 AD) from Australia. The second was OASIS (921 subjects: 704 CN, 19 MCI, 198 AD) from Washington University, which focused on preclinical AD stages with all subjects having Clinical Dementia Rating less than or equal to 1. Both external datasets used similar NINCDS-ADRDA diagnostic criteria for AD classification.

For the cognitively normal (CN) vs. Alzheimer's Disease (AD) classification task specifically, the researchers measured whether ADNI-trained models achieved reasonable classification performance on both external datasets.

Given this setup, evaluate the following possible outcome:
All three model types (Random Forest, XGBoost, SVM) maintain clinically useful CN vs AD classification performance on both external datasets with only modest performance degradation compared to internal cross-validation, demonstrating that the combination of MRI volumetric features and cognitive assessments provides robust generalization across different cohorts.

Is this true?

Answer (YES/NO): YES